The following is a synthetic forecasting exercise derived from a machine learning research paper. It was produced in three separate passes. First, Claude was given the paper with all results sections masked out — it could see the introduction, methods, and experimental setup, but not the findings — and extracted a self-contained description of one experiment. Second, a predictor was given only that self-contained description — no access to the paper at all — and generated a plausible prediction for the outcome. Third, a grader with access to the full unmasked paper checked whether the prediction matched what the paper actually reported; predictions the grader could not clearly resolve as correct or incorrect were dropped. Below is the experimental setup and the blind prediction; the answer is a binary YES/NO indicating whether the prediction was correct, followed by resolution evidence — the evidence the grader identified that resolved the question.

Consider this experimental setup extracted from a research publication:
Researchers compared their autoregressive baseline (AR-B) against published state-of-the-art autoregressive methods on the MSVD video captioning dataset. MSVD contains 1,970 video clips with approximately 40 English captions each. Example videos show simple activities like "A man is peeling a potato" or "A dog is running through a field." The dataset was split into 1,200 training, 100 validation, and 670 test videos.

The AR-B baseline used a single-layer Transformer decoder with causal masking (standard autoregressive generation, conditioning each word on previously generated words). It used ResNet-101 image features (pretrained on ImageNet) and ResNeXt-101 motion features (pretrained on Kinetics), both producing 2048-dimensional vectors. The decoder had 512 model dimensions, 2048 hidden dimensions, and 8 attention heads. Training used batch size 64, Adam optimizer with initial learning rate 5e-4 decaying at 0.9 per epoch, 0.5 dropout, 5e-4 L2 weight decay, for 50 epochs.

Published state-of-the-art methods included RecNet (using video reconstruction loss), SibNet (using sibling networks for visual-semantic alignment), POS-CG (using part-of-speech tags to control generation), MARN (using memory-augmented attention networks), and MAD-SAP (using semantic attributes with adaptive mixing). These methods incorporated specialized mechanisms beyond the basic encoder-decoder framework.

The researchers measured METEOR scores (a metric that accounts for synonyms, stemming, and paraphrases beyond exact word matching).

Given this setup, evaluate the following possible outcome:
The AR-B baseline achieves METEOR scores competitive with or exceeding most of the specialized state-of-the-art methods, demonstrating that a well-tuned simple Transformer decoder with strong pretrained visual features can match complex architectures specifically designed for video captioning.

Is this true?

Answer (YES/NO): YES